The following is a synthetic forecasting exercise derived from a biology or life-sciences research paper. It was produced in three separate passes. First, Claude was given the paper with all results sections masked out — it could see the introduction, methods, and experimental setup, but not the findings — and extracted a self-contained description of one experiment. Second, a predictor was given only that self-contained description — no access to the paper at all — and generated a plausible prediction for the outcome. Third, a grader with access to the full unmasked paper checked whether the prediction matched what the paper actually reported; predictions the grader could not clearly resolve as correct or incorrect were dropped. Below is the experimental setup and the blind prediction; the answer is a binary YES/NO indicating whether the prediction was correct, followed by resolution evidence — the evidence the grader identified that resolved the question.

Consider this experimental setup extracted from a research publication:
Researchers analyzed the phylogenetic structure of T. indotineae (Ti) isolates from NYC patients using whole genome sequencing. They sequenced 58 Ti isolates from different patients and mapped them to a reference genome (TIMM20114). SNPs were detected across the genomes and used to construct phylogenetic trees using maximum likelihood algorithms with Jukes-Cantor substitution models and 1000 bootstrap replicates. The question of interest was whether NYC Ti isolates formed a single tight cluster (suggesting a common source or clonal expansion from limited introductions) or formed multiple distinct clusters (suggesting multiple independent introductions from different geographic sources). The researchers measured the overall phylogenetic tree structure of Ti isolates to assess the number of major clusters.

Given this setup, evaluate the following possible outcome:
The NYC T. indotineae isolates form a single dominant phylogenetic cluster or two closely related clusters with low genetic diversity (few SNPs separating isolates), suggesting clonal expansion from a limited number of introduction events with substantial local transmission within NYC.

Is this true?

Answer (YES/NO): NO